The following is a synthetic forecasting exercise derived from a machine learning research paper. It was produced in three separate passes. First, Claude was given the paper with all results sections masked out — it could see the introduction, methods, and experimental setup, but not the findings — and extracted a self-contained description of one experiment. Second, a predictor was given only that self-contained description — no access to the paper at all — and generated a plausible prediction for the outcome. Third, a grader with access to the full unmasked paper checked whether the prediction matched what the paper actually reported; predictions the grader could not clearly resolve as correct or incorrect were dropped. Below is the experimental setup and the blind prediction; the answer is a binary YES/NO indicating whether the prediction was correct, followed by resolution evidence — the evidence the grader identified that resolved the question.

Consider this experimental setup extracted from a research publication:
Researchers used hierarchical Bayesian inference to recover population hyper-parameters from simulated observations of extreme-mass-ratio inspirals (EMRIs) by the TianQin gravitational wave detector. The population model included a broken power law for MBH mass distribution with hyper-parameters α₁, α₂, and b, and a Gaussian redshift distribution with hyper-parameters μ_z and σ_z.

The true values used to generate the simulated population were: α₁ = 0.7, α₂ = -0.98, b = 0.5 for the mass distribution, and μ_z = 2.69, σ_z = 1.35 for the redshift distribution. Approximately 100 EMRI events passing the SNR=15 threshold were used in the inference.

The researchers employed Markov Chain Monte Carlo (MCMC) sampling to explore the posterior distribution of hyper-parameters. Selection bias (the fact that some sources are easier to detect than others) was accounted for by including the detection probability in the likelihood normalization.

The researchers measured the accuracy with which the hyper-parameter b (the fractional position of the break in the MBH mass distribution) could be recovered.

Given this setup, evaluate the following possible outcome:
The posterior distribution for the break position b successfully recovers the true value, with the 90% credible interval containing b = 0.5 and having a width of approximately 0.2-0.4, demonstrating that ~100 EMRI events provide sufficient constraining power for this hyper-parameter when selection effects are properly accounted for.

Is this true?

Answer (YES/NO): NO